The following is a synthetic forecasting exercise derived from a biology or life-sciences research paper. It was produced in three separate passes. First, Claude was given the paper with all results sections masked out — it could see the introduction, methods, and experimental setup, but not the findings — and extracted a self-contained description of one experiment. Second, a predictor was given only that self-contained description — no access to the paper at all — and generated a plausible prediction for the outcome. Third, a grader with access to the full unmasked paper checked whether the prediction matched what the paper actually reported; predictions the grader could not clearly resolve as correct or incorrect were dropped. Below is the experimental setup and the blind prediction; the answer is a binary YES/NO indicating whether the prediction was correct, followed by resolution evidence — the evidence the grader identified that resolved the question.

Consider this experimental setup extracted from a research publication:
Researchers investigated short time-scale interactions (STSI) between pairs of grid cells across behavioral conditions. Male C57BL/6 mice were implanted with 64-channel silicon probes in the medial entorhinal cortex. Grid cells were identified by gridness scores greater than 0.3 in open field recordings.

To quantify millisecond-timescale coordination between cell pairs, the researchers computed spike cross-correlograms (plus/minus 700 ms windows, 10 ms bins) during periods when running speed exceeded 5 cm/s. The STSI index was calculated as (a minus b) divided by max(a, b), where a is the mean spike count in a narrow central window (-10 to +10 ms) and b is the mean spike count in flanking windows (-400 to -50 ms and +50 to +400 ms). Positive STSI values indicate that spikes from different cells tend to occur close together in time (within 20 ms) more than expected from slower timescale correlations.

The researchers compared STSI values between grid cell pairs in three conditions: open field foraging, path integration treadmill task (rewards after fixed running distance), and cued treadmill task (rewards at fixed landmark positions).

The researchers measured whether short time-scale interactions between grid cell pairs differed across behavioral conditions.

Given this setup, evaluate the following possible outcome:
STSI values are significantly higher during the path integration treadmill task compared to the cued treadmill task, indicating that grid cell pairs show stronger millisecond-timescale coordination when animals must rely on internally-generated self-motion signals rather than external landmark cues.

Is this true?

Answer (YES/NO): NO